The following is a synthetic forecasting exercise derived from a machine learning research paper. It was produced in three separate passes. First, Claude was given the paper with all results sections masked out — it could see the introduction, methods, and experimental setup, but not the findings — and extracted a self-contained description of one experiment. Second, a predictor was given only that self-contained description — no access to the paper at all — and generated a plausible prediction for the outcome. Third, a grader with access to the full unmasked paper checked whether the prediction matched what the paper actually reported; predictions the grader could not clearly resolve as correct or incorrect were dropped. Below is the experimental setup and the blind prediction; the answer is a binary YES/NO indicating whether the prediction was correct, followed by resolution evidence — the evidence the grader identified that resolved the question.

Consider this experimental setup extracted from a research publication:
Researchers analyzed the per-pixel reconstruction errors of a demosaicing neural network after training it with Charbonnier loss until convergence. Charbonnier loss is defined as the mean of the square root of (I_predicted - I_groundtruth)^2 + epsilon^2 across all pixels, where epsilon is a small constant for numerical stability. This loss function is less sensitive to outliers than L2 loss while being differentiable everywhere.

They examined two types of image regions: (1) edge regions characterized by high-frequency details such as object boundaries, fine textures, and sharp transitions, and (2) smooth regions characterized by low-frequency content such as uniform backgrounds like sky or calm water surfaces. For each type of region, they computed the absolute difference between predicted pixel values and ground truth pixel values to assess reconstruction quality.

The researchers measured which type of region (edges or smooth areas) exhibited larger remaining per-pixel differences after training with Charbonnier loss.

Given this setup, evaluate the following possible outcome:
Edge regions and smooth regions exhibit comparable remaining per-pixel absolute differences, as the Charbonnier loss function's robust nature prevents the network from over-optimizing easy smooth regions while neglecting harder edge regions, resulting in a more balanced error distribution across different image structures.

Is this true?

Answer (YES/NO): NO